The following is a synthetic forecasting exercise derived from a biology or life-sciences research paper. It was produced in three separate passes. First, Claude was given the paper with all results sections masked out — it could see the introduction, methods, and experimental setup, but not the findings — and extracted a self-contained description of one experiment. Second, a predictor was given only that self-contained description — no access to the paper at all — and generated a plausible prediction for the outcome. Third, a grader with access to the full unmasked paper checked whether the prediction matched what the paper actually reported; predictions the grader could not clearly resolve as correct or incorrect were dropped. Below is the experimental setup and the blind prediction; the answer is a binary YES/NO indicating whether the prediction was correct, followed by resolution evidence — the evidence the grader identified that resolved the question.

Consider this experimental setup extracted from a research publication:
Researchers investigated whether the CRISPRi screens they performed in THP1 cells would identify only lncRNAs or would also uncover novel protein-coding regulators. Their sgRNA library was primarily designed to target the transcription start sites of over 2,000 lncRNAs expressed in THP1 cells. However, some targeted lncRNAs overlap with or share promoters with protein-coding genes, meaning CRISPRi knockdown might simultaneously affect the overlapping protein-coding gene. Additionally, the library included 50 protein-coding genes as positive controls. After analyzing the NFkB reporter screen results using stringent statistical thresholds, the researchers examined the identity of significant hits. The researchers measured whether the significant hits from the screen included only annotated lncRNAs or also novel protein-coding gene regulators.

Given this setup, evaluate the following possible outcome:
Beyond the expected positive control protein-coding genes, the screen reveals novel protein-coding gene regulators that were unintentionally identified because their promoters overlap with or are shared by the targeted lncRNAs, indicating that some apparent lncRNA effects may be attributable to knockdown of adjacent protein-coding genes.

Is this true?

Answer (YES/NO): YES